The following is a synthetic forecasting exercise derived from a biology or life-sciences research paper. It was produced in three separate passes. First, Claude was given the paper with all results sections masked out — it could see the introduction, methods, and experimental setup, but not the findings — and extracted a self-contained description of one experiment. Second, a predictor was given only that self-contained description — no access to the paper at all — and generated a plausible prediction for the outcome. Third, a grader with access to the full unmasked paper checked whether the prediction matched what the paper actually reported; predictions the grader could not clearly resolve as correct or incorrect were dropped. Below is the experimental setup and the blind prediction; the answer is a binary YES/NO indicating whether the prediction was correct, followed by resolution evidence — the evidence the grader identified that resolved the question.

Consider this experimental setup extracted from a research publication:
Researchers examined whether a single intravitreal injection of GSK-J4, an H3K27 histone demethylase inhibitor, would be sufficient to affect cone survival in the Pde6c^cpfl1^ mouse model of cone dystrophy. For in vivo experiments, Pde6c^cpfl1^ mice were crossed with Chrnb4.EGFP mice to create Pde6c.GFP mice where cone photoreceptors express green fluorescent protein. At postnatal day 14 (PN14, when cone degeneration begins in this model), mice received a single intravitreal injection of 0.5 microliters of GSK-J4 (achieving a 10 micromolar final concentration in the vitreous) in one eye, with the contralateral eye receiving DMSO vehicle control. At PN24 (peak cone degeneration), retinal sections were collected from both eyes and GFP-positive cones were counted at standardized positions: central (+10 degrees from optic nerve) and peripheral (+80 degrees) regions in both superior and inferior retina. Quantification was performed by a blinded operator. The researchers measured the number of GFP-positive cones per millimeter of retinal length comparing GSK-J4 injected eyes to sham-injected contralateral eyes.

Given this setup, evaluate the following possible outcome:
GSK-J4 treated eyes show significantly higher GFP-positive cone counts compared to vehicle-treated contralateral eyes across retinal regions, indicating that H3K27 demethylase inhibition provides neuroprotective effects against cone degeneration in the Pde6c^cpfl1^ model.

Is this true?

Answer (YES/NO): NO